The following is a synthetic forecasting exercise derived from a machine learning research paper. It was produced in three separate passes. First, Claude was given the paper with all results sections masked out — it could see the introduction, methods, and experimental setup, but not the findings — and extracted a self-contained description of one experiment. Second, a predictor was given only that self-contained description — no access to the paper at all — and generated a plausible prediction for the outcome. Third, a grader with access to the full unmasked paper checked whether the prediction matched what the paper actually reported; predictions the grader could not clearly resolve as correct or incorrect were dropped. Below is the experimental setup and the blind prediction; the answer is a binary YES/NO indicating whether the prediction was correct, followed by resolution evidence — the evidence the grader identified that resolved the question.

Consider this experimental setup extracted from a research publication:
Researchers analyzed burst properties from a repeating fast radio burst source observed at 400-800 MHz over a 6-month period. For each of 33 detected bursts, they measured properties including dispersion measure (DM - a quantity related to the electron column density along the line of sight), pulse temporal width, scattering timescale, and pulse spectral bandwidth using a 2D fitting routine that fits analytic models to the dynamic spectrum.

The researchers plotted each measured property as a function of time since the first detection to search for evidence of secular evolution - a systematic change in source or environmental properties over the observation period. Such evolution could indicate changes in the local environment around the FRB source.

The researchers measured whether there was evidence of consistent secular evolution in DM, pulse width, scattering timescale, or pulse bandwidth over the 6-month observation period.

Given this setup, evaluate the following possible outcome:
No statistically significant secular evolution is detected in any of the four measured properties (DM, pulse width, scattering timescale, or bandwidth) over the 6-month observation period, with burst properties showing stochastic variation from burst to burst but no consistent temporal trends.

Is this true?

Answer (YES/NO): YES